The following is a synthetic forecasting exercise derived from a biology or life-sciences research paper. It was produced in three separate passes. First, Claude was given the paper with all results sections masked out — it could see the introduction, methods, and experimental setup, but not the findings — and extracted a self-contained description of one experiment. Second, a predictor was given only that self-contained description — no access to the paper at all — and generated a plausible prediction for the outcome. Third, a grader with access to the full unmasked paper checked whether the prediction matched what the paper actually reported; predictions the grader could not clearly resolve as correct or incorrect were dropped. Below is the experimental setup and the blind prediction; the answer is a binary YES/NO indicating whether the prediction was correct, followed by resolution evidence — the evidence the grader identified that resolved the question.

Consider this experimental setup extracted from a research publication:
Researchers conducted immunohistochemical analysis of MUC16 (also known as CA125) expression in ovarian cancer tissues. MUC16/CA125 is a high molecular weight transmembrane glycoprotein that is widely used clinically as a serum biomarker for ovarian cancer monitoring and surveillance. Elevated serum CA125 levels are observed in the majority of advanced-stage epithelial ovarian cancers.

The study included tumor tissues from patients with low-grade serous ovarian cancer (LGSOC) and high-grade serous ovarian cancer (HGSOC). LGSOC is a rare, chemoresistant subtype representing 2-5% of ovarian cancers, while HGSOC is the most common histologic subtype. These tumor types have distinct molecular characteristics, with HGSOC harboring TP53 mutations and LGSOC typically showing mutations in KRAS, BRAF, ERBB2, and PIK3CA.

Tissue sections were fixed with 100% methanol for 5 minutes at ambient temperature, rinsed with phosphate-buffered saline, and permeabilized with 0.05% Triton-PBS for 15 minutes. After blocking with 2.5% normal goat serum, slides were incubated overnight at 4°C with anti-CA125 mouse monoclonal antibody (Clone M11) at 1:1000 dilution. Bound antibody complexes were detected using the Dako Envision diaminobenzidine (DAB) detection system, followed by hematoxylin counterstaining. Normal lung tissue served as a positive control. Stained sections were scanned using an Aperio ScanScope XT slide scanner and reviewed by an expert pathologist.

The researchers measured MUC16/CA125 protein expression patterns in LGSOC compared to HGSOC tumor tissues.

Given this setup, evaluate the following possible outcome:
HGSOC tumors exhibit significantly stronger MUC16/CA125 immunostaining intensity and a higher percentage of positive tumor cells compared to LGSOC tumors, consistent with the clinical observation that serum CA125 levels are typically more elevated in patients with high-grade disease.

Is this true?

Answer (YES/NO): NO